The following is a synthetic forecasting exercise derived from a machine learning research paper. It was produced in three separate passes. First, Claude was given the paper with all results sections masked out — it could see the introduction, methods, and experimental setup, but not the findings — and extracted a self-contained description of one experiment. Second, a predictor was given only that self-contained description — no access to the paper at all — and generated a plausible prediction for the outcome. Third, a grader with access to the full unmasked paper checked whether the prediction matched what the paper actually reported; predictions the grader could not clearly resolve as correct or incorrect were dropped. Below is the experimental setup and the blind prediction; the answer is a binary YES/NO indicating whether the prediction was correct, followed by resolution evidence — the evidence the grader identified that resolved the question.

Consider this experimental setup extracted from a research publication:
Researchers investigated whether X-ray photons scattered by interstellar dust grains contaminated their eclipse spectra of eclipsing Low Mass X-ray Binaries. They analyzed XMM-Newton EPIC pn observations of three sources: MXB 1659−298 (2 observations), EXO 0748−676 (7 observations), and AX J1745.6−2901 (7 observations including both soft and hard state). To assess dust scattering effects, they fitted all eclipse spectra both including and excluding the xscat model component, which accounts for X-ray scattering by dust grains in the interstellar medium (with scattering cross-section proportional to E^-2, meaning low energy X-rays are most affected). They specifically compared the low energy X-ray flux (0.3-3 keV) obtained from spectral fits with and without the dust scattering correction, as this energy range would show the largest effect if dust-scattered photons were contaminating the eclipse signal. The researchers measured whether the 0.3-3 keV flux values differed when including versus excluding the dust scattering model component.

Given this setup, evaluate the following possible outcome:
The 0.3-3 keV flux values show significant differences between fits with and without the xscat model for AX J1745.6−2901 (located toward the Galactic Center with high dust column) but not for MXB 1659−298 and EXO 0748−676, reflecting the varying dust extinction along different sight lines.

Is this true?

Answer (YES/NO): NO